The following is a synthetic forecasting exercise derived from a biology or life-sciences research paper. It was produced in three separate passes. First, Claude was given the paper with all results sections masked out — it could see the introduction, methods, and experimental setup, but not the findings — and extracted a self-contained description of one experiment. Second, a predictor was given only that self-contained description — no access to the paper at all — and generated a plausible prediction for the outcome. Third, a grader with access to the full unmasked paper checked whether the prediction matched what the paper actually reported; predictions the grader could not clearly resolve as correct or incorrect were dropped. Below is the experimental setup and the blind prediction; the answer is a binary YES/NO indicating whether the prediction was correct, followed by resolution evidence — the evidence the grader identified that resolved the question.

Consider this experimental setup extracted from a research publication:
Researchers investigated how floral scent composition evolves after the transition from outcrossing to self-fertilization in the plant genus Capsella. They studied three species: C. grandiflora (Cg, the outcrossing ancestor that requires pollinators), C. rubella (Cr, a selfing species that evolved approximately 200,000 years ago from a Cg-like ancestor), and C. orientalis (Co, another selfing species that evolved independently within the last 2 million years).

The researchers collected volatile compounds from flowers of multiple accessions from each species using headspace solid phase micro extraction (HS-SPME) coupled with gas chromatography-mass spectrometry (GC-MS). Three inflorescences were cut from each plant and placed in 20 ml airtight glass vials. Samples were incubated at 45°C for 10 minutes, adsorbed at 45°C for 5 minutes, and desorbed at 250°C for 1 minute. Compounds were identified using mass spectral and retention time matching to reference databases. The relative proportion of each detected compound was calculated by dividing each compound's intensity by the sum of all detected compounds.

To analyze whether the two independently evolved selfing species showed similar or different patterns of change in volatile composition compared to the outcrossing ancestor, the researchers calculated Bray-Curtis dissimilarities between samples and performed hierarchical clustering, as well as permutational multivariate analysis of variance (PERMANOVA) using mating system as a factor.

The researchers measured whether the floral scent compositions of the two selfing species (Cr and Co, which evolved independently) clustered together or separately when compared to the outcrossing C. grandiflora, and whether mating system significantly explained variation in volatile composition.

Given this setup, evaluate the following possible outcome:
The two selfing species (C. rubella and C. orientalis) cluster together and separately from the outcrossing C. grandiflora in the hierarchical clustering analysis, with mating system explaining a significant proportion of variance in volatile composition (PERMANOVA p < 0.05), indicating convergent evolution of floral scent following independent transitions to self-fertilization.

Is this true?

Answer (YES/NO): YES